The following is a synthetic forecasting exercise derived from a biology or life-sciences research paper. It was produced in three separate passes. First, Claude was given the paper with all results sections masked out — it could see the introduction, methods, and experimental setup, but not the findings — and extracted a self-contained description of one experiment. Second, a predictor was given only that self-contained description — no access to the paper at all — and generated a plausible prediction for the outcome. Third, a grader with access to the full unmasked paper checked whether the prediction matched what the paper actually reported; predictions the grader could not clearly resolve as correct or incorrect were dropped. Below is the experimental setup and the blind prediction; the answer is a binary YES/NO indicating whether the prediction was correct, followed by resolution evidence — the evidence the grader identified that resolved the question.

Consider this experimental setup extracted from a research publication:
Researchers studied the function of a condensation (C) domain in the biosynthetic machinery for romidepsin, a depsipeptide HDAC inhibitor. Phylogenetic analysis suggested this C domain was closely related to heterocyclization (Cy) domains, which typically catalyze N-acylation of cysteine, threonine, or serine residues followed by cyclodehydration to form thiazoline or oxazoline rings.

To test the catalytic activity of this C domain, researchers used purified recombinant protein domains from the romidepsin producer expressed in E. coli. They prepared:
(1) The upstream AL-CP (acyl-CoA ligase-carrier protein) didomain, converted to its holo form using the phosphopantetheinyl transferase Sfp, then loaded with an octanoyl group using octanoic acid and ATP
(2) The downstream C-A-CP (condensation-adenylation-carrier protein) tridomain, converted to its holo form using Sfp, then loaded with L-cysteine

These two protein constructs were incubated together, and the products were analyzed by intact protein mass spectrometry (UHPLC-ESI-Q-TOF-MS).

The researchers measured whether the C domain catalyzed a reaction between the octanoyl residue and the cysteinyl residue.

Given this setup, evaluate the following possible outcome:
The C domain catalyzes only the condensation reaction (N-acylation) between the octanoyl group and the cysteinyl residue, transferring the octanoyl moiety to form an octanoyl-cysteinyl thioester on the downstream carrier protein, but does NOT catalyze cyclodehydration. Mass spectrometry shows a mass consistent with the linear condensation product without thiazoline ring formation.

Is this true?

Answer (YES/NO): NO